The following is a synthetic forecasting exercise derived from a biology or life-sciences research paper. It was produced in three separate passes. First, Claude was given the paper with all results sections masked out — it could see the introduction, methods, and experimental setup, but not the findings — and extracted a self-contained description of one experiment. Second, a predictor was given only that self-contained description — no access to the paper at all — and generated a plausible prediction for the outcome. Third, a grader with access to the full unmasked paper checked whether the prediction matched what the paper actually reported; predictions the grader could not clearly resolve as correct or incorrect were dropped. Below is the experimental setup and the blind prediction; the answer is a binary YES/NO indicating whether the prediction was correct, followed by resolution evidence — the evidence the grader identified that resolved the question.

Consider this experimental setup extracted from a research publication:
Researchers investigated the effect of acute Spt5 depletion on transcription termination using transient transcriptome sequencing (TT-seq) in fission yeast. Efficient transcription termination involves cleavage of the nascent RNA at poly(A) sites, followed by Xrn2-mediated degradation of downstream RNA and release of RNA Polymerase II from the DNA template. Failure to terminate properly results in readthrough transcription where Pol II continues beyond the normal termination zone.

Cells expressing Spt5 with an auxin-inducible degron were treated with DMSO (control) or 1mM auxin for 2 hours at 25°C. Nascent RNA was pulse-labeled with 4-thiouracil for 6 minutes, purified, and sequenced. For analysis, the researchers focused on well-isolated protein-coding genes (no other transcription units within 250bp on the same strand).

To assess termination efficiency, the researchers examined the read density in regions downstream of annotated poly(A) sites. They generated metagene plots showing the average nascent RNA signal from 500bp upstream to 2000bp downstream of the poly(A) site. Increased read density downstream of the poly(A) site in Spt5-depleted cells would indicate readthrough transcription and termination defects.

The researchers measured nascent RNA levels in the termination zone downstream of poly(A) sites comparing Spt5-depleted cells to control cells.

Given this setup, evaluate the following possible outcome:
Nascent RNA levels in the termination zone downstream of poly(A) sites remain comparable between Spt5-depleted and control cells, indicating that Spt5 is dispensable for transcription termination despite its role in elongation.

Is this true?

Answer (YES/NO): NO